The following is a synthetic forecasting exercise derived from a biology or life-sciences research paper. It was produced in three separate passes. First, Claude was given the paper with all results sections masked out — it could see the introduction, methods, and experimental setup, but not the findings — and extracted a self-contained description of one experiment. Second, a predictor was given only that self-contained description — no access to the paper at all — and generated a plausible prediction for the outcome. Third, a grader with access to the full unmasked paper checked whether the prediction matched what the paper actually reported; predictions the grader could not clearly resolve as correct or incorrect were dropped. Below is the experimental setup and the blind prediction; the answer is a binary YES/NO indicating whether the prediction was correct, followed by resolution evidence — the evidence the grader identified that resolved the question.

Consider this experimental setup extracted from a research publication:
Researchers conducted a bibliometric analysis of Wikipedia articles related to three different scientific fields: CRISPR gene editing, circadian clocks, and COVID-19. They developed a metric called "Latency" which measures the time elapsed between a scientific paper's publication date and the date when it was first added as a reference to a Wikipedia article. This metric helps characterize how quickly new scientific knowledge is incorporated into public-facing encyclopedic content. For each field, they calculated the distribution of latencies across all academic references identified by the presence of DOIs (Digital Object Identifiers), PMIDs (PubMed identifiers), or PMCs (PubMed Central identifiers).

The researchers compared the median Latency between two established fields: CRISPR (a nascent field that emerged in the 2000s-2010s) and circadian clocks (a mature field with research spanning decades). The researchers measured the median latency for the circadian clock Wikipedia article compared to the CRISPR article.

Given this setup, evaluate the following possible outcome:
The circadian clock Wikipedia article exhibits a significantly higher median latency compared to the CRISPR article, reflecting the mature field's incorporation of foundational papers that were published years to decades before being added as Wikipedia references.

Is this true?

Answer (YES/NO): YES